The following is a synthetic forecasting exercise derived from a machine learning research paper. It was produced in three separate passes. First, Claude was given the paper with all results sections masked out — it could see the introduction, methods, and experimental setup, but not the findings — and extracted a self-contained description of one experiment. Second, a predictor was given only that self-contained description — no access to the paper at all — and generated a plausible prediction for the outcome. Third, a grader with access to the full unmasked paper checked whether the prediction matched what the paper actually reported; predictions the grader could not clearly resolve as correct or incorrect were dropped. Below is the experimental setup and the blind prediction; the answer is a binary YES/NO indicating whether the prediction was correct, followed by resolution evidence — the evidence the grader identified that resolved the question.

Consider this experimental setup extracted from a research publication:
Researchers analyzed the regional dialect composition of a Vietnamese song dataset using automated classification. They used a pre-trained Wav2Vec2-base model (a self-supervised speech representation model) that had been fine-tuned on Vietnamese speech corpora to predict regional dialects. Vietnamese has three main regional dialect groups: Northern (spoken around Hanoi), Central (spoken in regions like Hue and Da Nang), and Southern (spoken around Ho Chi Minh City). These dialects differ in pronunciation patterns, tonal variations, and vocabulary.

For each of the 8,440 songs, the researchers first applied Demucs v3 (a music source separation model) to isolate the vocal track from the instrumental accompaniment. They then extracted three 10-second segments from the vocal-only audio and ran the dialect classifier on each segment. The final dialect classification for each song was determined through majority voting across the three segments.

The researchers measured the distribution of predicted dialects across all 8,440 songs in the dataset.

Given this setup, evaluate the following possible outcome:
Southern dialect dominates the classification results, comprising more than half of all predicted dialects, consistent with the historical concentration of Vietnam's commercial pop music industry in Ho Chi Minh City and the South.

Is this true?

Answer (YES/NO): NO